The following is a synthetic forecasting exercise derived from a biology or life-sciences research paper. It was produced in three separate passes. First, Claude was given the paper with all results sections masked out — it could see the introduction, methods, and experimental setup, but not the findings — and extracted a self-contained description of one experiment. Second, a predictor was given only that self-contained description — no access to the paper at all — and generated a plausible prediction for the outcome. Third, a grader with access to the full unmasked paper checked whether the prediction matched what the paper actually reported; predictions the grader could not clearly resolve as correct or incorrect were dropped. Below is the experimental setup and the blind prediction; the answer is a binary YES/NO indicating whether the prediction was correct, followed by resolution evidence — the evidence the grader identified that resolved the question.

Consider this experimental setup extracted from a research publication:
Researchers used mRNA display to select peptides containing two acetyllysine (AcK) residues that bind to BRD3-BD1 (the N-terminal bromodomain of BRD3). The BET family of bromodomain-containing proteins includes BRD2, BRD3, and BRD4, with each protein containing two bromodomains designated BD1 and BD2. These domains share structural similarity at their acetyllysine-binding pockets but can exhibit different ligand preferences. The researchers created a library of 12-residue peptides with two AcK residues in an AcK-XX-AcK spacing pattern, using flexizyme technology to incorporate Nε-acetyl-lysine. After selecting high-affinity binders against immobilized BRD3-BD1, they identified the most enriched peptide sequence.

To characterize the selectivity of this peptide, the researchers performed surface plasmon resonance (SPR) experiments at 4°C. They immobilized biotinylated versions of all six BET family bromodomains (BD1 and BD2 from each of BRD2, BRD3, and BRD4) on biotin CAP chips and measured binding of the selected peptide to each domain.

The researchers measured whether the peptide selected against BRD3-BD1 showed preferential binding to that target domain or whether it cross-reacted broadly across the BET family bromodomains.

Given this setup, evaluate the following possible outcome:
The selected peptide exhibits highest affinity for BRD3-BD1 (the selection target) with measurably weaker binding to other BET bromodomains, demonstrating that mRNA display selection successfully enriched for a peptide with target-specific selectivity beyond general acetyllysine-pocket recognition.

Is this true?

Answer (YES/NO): NO